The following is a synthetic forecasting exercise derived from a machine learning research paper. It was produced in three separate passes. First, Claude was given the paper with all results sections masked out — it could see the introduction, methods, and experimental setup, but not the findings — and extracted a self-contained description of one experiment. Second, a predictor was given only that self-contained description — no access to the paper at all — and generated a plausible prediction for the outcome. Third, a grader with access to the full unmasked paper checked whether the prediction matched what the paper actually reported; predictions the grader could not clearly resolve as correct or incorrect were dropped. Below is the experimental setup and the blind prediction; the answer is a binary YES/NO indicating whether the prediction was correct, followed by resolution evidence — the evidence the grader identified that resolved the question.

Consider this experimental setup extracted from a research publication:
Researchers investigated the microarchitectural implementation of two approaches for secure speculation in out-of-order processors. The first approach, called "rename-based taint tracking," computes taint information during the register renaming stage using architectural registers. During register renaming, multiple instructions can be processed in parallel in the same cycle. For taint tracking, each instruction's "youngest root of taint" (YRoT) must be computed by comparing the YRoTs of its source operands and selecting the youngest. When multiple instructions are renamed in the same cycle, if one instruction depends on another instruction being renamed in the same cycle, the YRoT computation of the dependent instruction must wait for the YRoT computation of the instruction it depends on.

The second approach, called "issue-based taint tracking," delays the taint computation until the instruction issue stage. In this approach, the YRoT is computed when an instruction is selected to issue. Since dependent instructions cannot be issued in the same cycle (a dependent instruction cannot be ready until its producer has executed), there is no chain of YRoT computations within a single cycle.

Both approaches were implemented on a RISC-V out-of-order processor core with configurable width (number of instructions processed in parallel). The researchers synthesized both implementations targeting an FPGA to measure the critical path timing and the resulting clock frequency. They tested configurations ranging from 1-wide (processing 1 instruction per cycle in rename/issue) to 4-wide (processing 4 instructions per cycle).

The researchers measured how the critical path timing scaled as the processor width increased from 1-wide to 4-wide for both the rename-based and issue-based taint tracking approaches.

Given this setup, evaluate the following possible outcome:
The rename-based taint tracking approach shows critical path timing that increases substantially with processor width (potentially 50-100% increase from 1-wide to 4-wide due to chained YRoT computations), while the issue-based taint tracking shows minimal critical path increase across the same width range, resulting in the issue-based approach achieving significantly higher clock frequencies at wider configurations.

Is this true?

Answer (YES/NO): NO